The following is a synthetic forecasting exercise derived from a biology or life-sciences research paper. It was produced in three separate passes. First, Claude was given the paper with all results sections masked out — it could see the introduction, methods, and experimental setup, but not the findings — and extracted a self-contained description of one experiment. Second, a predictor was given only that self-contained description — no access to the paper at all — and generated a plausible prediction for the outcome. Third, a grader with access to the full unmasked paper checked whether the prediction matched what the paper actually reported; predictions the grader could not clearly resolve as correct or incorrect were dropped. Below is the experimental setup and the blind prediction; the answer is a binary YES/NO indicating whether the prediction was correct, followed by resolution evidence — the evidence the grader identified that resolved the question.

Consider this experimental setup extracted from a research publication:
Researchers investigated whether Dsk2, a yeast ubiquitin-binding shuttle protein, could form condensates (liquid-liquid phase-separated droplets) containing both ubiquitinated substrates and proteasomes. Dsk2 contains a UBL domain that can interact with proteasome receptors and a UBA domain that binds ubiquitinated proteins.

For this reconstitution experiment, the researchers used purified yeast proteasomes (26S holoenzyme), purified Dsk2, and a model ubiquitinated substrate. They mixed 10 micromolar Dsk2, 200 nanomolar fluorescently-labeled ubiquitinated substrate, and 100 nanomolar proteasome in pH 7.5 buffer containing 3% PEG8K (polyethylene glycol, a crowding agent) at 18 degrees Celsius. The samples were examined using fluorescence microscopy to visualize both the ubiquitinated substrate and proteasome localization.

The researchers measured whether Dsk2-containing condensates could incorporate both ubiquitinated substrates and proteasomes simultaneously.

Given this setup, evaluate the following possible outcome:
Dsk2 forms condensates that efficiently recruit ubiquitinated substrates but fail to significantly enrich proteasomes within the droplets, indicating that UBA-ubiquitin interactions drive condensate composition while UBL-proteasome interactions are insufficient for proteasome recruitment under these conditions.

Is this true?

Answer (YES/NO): NO